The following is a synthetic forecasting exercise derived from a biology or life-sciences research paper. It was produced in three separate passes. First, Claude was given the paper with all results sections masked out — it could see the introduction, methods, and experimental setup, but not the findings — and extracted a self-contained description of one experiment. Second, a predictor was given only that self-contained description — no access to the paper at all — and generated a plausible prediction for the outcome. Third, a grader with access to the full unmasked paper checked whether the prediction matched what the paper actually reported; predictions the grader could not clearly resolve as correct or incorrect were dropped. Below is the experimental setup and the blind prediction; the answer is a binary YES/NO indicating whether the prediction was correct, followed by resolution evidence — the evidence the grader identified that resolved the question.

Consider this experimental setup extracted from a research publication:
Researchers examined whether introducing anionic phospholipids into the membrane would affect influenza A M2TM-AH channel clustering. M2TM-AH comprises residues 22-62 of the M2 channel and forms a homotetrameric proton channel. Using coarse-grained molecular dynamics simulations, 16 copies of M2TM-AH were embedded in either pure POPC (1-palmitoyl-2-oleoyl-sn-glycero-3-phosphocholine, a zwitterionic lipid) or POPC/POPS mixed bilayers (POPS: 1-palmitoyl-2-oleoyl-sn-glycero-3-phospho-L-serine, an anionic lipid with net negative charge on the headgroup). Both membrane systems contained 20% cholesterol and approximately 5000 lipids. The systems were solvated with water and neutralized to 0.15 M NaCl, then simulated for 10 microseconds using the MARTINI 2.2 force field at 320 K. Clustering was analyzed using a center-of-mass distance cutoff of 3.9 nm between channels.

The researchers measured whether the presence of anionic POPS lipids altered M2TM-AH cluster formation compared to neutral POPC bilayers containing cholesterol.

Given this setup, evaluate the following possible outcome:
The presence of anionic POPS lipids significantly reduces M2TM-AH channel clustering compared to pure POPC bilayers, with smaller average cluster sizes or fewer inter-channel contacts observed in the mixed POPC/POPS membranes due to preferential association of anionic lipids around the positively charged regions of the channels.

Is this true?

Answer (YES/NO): NO